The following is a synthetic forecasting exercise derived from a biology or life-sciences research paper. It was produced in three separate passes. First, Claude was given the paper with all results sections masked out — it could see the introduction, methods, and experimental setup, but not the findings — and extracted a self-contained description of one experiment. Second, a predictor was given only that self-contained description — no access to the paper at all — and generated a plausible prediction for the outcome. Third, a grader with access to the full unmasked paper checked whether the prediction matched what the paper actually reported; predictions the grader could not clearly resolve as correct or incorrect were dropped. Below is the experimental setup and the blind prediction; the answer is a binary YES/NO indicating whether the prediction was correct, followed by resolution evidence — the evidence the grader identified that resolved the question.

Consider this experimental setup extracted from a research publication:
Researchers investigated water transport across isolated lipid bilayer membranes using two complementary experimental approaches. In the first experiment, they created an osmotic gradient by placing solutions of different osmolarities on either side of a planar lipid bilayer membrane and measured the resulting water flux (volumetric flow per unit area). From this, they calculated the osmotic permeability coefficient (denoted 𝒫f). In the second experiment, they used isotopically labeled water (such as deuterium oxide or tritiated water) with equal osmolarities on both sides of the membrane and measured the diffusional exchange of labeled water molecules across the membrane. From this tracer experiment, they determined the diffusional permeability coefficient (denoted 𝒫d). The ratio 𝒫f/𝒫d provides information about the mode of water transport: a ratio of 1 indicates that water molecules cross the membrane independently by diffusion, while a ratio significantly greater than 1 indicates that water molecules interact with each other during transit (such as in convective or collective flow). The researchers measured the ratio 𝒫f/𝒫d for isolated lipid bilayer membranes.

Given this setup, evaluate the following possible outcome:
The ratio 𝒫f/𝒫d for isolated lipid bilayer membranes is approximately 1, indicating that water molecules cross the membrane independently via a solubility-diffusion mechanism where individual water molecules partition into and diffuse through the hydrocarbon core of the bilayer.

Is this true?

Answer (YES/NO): YES